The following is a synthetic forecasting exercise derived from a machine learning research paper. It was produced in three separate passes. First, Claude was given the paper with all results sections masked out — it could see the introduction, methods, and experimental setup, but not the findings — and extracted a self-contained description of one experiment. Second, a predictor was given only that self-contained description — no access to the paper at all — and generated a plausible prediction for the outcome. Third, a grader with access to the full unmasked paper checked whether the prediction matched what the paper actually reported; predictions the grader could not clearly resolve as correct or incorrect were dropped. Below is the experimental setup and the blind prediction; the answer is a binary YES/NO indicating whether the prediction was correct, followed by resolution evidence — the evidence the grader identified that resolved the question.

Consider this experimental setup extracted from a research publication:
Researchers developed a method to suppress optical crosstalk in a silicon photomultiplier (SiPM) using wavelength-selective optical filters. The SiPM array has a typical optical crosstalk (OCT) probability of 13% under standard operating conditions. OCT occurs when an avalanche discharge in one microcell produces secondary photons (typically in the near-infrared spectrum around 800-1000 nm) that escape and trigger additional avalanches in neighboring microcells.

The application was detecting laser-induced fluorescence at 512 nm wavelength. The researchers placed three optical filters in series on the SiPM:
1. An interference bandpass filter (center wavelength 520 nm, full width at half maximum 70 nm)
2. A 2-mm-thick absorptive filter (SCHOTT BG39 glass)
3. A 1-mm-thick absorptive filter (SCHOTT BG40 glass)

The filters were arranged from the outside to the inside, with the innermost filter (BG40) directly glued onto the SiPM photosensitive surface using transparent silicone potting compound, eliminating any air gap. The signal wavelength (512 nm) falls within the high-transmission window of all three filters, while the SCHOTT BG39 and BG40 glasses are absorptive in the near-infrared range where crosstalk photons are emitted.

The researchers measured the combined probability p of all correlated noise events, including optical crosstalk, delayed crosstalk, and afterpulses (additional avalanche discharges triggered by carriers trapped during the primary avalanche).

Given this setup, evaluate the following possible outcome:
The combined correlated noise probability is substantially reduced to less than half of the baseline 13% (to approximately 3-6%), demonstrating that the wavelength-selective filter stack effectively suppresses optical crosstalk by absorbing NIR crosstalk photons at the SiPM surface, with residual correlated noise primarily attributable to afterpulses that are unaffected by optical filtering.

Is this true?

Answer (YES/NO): NO